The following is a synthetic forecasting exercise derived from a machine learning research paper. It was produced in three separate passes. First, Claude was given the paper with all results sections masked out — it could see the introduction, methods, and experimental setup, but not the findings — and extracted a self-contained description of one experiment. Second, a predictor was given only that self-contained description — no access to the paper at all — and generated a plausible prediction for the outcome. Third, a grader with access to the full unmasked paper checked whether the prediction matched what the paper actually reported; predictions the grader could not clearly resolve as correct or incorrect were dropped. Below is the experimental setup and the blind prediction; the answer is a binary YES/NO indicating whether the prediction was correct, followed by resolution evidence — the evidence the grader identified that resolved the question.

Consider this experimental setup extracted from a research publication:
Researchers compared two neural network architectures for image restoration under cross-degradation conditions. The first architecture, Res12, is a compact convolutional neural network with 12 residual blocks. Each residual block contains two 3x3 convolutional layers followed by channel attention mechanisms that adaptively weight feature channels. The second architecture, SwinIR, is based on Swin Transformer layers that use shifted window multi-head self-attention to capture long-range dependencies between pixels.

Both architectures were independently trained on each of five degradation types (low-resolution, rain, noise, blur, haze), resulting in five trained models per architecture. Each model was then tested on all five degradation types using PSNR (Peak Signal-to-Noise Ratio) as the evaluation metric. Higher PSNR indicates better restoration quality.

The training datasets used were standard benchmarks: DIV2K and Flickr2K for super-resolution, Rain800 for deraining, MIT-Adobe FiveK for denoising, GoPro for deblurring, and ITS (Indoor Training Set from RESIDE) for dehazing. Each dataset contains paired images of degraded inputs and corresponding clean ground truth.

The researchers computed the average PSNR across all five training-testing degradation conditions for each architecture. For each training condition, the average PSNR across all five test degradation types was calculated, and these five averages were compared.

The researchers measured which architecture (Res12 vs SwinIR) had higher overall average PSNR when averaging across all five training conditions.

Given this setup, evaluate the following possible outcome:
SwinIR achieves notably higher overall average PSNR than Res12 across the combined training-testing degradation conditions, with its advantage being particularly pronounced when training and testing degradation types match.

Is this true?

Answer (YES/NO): NO